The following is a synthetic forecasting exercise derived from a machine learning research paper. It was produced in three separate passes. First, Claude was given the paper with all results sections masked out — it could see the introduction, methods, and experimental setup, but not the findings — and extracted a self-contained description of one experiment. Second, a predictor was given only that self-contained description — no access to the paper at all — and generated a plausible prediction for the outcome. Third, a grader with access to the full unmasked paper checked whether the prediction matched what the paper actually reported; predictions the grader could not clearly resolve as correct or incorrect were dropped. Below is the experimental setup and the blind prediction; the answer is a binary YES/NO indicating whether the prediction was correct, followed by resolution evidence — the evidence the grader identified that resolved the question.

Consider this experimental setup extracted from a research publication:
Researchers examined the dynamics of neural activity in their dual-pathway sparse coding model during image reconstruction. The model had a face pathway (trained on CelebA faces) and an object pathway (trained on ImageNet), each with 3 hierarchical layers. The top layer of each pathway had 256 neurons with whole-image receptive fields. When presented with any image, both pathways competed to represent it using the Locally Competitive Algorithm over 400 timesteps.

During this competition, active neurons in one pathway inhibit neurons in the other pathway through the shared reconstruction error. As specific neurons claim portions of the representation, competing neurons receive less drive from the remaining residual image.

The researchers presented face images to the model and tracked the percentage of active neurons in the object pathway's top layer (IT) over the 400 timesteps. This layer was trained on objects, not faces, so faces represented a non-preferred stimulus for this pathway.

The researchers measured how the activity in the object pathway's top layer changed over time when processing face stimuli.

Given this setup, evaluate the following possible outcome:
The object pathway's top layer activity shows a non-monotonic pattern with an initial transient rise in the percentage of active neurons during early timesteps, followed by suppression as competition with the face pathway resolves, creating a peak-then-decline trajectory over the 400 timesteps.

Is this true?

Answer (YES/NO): NO